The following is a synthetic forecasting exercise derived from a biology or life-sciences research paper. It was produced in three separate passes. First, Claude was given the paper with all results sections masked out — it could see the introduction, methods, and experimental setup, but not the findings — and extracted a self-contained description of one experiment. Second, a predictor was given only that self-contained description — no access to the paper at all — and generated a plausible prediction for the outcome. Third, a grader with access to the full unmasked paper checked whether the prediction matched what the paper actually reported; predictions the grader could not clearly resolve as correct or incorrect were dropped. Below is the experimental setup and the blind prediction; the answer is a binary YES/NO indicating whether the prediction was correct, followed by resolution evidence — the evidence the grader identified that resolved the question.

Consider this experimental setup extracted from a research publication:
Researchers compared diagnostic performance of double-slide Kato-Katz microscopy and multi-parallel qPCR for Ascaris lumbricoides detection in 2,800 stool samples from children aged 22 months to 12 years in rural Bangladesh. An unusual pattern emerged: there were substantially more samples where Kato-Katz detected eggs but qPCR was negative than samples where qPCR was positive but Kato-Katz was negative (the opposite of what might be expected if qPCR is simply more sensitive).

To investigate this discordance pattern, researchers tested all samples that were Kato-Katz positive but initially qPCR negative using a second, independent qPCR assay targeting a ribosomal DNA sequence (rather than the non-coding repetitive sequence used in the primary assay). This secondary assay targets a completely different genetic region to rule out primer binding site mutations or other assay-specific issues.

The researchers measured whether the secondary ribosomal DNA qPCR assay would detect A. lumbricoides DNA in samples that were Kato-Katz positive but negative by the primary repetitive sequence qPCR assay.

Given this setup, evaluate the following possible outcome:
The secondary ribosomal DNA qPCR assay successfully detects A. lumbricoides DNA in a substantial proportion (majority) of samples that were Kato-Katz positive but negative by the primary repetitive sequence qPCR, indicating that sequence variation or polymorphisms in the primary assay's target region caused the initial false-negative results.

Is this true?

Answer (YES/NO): NO